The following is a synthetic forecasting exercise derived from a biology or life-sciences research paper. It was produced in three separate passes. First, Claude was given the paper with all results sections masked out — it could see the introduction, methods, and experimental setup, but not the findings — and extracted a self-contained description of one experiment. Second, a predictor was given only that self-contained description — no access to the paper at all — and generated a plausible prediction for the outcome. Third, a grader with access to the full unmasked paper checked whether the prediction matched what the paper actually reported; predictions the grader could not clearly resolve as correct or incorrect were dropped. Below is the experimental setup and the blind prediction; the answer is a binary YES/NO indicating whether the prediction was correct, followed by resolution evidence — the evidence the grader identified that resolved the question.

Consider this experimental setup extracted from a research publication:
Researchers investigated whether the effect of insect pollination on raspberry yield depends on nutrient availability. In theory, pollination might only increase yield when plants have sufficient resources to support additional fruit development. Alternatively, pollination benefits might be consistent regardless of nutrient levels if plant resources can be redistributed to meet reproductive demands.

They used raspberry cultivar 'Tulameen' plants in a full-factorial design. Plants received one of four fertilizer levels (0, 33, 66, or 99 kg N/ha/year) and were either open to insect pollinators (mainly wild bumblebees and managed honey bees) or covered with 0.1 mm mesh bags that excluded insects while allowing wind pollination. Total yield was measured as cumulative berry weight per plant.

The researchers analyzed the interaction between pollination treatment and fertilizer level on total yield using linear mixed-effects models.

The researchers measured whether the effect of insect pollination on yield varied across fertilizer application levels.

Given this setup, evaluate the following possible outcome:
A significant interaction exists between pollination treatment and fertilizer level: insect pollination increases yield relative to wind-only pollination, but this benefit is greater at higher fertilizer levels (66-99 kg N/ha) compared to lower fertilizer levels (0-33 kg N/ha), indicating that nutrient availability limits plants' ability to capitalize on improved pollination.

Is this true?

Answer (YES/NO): YES